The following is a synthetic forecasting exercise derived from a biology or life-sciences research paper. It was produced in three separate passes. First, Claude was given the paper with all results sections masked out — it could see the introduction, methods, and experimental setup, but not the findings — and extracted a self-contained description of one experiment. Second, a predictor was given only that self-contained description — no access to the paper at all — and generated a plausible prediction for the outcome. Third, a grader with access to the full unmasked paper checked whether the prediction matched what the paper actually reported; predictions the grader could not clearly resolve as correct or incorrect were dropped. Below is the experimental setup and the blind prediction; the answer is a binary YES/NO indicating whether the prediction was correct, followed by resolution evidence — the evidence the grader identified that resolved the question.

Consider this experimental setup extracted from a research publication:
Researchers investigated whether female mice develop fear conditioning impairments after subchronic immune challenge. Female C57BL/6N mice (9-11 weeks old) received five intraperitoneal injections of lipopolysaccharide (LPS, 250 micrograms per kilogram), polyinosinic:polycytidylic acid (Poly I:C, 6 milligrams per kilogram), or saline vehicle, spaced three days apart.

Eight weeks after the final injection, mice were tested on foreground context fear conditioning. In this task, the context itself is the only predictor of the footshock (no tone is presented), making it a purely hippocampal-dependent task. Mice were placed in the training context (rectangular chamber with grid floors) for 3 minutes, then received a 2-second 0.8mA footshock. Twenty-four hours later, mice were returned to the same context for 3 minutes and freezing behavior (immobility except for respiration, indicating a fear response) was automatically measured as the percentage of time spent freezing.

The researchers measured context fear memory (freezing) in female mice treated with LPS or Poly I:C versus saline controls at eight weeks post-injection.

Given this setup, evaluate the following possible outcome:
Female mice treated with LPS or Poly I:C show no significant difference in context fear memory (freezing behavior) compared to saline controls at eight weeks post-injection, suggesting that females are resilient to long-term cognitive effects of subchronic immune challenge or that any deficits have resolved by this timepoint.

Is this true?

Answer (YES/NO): YES